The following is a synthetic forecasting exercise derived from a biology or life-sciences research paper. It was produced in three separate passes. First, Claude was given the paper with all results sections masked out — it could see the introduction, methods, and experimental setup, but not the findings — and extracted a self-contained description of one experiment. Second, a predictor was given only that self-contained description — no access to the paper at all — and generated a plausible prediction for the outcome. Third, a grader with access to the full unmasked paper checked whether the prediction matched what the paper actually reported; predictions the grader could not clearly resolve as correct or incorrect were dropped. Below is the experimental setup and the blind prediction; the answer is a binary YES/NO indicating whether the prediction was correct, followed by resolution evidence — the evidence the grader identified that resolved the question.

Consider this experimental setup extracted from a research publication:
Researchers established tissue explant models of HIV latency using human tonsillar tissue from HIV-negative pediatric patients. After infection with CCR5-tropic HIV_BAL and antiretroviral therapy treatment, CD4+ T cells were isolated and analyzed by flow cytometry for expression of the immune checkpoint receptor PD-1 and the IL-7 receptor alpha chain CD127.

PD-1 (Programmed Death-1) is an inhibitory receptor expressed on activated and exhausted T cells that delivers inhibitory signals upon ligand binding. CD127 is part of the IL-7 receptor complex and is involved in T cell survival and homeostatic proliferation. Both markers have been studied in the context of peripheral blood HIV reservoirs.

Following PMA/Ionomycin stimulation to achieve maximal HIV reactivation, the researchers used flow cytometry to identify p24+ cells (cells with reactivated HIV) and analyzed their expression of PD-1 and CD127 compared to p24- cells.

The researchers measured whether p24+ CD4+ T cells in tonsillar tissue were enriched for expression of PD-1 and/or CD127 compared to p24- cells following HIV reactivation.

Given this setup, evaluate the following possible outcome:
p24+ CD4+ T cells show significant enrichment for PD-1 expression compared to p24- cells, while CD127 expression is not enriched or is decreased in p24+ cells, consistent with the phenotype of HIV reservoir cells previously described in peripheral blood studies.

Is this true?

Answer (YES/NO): YES